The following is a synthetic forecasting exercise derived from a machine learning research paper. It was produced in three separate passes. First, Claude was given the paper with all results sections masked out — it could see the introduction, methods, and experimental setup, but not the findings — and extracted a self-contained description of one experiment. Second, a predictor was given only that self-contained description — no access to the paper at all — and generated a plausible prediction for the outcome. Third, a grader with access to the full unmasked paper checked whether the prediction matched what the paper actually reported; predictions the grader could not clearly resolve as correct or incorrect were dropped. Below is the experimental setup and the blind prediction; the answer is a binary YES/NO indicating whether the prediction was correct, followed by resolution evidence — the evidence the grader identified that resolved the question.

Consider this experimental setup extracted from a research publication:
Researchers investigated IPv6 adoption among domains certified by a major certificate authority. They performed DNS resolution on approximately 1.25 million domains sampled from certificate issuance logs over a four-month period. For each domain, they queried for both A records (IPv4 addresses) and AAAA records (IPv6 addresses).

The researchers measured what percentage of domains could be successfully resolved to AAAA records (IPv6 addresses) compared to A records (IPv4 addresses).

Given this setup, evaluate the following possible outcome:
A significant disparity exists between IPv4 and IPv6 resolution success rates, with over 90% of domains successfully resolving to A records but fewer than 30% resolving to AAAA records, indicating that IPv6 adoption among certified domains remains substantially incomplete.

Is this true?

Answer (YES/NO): YES